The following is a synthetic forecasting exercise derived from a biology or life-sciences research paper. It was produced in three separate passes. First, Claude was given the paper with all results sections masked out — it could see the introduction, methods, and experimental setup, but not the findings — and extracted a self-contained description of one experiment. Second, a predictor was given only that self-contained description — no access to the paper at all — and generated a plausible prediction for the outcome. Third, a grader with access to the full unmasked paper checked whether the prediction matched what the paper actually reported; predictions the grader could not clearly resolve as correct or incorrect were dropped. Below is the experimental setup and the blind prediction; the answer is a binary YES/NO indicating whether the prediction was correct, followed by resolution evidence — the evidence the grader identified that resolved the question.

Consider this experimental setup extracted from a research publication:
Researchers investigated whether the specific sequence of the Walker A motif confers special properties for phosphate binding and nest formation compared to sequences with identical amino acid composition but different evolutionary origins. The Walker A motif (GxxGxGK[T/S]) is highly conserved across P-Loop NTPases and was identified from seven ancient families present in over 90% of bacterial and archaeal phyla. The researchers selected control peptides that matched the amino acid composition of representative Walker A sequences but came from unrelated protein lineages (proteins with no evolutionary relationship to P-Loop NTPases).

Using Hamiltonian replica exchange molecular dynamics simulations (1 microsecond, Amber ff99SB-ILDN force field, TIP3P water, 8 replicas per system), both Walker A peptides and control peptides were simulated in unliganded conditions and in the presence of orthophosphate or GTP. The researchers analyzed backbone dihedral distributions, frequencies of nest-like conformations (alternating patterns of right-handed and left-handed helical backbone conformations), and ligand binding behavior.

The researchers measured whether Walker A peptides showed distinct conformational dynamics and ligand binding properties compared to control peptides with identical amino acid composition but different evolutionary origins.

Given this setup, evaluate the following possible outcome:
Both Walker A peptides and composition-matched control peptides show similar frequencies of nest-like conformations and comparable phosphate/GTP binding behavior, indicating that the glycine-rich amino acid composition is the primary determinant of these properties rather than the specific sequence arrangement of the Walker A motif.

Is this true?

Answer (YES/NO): YES